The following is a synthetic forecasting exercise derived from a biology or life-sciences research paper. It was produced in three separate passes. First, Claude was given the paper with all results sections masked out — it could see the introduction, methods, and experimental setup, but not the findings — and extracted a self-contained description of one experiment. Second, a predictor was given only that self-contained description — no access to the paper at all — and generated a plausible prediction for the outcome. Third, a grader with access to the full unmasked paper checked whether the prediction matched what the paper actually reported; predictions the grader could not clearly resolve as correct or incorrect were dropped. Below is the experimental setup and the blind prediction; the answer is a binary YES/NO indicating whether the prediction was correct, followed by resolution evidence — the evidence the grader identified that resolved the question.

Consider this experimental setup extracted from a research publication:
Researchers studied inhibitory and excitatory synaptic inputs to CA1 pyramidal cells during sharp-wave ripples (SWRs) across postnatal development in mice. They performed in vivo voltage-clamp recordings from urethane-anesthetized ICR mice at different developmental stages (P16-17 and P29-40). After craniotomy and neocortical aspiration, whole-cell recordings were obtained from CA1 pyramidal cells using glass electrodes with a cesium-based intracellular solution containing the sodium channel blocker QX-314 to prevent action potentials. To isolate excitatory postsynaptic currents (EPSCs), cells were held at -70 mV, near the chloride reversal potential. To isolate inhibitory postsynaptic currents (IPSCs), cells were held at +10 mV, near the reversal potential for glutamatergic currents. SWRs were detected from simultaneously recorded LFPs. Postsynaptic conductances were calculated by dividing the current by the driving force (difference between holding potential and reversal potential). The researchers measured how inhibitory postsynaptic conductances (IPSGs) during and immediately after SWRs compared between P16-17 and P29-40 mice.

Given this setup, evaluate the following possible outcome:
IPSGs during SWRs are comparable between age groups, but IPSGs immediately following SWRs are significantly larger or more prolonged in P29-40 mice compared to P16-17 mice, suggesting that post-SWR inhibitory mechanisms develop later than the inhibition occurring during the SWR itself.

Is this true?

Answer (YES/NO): NO